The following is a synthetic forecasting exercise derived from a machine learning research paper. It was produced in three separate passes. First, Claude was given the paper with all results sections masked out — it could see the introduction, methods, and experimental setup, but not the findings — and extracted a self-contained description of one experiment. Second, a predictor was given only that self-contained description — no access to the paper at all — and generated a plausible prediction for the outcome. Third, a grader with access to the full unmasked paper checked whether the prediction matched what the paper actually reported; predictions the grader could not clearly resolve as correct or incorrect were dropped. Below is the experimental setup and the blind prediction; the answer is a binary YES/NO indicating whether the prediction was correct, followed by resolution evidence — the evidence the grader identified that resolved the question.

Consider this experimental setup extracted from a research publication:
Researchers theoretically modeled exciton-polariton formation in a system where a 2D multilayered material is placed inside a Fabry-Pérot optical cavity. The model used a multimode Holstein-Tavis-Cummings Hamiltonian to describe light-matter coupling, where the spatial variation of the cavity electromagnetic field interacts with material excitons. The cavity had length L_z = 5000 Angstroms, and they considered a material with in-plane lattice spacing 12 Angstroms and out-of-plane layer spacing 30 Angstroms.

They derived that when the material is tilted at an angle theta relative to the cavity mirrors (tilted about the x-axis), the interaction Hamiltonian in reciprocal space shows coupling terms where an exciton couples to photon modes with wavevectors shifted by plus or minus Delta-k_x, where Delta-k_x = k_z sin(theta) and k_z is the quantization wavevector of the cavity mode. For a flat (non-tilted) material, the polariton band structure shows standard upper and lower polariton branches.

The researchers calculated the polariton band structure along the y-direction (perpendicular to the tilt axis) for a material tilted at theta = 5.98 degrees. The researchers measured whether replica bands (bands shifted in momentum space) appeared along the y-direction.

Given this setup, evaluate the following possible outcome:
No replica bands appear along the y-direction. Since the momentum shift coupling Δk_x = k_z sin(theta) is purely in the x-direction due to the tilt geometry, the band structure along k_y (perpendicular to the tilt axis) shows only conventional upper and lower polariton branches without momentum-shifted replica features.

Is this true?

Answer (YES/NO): NO